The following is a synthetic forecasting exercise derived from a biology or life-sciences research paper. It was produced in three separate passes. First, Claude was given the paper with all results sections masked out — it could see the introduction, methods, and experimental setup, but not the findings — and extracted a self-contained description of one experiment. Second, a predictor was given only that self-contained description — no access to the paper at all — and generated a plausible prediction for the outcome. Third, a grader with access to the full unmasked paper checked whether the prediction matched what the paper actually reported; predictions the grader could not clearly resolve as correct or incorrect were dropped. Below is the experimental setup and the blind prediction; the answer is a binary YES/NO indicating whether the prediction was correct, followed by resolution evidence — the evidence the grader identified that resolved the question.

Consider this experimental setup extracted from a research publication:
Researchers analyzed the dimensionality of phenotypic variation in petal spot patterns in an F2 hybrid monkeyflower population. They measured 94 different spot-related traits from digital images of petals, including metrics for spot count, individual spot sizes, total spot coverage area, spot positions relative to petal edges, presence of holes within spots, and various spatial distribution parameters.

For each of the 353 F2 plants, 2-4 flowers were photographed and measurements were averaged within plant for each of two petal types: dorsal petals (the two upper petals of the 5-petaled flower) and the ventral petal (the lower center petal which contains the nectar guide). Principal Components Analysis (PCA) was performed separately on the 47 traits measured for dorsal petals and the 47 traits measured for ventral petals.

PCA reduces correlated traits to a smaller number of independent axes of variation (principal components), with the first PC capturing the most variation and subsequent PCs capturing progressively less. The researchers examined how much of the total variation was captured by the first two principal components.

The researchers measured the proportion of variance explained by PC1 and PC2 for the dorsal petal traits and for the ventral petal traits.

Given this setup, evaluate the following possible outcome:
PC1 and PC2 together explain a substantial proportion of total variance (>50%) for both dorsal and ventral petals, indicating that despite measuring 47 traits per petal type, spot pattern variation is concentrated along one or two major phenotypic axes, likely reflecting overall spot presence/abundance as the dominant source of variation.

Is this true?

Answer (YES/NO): YES